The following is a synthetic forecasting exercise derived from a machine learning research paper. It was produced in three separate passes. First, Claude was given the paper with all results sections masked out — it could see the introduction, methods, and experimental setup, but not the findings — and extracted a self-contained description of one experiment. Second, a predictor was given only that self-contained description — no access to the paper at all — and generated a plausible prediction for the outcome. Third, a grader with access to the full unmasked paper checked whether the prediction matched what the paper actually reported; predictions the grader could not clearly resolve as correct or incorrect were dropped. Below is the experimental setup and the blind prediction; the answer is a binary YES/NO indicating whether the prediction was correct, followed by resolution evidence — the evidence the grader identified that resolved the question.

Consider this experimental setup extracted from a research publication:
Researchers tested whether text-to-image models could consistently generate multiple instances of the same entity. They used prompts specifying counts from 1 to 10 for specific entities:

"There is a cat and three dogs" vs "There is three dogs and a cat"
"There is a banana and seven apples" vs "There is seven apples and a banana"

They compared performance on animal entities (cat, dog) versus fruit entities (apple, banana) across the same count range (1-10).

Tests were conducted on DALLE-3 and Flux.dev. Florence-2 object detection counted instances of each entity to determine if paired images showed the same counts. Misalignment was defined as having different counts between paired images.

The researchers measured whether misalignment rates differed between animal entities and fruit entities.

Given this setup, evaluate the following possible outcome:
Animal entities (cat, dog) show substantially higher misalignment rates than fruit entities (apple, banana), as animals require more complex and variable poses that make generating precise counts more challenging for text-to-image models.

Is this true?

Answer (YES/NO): NO